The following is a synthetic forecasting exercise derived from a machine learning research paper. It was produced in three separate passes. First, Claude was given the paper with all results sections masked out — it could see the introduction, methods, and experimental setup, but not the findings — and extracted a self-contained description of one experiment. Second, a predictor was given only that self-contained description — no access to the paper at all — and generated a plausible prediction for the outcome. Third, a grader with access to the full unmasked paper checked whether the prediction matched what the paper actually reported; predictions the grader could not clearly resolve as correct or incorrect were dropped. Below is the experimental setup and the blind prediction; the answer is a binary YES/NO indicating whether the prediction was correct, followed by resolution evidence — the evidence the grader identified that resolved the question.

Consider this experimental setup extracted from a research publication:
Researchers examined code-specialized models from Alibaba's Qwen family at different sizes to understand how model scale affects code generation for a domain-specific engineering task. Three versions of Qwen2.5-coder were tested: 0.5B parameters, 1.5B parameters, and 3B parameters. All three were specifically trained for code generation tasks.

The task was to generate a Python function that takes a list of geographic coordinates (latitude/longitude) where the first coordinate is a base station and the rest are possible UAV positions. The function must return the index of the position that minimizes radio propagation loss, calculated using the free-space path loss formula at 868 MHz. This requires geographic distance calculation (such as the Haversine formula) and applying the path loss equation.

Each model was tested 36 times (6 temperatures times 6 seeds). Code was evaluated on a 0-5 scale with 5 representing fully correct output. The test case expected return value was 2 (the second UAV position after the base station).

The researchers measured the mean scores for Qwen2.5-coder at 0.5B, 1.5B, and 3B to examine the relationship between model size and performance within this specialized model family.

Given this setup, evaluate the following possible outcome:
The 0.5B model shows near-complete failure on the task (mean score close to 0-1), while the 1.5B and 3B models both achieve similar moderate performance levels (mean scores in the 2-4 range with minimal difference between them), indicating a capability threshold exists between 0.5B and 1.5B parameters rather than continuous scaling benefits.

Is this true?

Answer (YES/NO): NO